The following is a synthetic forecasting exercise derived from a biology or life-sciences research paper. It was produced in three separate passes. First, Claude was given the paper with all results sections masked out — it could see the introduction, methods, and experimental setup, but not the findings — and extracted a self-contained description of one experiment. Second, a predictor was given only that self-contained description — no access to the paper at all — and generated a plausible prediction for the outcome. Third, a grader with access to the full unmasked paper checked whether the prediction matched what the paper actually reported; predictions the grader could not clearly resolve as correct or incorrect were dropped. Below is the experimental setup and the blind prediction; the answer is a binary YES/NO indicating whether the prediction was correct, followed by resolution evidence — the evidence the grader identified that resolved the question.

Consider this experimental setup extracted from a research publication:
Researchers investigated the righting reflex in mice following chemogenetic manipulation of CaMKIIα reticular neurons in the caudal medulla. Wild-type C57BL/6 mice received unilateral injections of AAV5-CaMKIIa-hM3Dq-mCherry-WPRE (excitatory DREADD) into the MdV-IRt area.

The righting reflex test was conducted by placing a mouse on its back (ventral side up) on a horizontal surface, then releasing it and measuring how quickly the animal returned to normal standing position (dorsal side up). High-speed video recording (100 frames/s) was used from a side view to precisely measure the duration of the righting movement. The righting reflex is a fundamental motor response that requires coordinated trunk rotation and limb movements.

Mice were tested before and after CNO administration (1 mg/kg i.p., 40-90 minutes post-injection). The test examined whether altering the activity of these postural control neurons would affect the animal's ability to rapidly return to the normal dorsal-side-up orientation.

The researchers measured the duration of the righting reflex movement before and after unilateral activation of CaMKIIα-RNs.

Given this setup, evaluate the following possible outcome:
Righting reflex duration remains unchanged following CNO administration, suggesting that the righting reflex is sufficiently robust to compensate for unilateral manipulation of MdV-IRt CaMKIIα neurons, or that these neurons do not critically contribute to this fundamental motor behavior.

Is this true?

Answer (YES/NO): NO